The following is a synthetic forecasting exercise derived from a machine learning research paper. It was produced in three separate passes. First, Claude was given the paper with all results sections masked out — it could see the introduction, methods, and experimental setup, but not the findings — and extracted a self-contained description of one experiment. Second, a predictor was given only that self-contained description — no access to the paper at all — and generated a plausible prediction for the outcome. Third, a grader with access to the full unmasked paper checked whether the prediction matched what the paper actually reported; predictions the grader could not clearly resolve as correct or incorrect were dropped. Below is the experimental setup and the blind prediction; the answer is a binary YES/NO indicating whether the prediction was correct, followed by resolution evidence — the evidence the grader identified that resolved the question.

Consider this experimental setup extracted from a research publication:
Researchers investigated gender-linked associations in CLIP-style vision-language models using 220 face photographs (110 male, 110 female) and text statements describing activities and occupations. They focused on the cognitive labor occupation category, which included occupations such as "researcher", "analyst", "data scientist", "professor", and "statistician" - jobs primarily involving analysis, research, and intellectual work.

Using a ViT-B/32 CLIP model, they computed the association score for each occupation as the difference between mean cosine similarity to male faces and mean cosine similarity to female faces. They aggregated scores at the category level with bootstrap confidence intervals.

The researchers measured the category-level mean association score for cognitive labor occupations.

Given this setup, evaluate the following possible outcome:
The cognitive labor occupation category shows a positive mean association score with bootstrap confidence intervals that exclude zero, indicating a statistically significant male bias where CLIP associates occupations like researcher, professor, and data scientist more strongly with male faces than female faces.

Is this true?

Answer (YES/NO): NO